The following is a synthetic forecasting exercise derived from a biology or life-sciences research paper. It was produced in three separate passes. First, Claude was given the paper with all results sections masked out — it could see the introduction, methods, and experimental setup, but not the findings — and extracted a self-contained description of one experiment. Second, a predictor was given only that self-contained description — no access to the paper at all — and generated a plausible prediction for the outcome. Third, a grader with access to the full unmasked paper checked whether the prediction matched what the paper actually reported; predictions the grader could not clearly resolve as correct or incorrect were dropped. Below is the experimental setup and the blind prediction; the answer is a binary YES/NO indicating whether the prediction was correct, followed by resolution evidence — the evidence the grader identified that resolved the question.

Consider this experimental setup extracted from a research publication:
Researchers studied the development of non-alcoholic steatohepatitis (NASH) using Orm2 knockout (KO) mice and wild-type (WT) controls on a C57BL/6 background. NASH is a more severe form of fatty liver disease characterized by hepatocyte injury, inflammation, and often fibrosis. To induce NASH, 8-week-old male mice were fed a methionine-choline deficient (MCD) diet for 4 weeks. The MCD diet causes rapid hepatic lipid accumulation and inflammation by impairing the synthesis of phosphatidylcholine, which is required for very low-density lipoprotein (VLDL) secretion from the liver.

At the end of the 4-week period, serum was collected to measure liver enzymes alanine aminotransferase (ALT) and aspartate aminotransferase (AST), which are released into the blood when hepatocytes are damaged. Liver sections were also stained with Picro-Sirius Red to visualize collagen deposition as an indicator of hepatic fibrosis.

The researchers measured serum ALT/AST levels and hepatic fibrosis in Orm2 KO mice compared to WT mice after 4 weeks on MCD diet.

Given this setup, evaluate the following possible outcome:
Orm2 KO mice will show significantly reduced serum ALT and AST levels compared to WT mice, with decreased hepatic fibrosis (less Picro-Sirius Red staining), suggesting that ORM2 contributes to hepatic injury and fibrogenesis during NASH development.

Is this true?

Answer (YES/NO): NO